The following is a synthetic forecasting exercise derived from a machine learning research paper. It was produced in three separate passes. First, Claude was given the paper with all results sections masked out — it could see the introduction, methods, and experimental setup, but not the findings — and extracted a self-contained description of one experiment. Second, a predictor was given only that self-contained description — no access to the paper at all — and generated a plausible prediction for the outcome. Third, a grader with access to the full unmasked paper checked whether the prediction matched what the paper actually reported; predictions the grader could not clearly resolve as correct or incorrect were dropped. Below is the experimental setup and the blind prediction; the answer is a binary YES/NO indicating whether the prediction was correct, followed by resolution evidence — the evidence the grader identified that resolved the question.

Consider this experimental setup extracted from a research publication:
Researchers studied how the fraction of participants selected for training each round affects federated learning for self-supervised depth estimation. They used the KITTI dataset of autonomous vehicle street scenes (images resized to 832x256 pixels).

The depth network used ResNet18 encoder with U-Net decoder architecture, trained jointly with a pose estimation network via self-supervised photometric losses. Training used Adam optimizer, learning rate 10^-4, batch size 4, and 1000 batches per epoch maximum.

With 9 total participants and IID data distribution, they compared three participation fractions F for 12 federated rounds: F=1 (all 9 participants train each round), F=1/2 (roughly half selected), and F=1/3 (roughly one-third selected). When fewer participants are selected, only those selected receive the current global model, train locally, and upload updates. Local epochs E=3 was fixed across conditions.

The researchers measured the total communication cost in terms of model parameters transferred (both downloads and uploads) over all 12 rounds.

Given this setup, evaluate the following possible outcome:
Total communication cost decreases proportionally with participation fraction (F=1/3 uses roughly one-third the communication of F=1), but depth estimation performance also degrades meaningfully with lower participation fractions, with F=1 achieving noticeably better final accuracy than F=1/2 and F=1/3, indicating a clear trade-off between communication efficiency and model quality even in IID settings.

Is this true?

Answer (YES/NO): NO